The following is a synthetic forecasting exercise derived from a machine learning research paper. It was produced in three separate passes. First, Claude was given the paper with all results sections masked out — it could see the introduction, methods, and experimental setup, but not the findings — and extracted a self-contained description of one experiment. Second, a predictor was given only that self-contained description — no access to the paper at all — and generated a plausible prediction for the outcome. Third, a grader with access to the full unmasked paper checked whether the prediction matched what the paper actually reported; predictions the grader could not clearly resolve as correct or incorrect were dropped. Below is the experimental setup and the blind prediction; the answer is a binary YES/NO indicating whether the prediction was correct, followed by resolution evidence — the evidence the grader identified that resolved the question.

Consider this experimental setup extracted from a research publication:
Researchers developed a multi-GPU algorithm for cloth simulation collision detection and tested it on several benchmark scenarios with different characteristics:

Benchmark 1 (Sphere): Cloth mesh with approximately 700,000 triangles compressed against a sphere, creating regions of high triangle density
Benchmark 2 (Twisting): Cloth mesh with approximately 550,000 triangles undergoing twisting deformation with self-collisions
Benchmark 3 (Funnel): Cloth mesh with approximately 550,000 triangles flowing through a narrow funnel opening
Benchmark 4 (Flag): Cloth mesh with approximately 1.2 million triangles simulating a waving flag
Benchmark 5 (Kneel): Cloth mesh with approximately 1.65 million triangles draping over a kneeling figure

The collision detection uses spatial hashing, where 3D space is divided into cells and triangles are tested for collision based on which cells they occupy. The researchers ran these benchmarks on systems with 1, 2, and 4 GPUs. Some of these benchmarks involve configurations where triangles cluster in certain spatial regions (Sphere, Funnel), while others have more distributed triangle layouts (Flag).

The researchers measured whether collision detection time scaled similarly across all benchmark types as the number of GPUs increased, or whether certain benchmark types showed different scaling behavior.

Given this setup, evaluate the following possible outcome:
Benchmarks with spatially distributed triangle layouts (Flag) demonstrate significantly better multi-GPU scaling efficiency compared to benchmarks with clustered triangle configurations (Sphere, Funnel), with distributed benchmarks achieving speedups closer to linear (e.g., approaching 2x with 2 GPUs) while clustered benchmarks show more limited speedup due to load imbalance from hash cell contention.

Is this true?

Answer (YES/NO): NO